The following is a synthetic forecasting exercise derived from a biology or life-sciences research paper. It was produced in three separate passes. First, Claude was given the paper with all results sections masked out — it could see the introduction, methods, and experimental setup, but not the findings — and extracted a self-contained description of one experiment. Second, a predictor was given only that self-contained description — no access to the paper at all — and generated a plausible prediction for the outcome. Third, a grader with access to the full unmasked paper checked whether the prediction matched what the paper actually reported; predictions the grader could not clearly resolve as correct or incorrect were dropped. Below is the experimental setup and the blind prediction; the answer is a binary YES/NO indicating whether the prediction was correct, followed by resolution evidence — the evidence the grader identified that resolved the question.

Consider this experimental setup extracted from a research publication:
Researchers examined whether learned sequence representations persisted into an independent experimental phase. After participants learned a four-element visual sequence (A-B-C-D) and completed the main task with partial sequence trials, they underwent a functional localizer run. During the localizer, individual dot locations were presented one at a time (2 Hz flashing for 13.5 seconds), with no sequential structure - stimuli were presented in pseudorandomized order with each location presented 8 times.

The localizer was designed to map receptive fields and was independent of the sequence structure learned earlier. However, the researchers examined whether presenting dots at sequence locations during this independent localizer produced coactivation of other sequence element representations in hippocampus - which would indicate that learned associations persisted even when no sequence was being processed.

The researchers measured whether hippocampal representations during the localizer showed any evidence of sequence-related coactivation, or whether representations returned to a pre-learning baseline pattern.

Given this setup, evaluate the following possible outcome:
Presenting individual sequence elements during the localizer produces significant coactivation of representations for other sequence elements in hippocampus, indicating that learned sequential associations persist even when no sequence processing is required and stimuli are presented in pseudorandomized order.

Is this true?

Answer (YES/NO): YES